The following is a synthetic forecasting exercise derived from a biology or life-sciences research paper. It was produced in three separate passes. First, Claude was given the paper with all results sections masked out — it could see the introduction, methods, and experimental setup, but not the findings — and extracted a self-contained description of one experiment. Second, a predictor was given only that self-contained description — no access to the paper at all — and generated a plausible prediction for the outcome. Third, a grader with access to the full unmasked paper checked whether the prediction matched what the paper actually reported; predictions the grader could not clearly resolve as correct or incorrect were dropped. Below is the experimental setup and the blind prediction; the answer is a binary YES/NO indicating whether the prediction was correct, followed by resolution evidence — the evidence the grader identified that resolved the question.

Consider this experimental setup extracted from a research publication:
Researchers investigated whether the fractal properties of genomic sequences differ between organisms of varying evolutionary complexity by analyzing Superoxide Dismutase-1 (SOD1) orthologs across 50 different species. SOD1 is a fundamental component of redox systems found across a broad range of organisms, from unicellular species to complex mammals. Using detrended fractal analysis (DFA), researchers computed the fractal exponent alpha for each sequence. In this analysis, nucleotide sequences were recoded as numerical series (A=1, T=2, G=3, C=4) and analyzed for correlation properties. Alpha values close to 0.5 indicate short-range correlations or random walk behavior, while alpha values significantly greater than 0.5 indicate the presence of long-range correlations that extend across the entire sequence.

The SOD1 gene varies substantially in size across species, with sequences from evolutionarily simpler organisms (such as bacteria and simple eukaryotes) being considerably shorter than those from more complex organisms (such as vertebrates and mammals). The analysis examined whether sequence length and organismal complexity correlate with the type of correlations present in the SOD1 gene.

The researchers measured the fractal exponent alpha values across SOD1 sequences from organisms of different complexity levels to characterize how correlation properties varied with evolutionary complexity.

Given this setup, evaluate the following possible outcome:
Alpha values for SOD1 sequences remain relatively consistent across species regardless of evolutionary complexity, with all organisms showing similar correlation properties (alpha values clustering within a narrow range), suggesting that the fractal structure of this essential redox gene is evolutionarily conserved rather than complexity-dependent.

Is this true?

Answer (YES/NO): NO